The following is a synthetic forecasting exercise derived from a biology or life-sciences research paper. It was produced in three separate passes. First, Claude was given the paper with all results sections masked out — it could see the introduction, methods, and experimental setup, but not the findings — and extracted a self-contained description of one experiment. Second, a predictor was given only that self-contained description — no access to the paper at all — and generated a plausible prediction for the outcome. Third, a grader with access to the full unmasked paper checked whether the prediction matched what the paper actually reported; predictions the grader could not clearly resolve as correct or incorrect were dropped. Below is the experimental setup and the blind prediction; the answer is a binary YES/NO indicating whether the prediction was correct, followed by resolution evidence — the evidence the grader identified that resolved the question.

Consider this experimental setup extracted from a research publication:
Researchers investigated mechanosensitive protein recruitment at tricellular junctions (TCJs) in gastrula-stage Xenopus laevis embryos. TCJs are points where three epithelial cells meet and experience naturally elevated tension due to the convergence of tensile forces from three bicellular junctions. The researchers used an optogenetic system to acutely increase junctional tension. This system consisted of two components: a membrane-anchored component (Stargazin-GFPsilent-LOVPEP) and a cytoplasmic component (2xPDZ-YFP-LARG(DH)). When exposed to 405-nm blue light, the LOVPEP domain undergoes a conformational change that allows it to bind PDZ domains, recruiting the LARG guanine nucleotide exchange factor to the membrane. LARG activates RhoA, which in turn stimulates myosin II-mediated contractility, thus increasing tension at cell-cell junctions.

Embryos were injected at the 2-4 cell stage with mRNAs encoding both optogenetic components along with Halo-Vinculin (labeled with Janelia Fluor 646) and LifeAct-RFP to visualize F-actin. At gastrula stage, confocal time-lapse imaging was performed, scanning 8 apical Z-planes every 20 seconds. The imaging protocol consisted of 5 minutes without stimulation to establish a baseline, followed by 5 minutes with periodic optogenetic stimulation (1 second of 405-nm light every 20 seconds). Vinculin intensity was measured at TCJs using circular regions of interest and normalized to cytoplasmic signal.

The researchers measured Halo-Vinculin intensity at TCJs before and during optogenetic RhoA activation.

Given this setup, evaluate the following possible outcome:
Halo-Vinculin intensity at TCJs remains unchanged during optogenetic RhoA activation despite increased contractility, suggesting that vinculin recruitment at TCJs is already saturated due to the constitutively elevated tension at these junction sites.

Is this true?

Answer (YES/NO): NO